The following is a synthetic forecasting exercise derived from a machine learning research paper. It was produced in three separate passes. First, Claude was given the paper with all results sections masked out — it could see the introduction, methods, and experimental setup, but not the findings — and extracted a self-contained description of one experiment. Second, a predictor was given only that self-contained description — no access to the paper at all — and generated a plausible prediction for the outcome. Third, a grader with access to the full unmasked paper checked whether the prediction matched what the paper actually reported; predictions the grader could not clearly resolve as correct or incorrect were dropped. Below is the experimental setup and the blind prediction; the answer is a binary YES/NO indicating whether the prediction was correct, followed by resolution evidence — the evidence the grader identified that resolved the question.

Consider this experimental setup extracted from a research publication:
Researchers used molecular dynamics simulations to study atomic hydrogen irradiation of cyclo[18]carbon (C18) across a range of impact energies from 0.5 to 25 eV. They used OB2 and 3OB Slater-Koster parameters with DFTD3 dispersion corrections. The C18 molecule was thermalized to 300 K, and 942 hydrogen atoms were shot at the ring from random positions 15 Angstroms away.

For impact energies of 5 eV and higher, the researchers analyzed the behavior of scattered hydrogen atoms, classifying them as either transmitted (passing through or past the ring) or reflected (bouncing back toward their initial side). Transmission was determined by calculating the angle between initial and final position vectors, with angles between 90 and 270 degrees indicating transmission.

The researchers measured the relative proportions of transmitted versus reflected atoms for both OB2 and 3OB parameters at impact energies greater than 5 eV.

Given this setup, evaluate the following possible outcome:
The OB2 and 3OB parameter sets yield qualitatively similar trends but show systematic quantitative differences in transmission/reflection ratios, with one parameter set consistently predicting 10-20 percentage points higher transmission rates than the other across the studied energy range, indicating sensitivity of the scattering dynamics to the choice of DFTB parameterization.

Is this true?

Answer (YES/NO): NO